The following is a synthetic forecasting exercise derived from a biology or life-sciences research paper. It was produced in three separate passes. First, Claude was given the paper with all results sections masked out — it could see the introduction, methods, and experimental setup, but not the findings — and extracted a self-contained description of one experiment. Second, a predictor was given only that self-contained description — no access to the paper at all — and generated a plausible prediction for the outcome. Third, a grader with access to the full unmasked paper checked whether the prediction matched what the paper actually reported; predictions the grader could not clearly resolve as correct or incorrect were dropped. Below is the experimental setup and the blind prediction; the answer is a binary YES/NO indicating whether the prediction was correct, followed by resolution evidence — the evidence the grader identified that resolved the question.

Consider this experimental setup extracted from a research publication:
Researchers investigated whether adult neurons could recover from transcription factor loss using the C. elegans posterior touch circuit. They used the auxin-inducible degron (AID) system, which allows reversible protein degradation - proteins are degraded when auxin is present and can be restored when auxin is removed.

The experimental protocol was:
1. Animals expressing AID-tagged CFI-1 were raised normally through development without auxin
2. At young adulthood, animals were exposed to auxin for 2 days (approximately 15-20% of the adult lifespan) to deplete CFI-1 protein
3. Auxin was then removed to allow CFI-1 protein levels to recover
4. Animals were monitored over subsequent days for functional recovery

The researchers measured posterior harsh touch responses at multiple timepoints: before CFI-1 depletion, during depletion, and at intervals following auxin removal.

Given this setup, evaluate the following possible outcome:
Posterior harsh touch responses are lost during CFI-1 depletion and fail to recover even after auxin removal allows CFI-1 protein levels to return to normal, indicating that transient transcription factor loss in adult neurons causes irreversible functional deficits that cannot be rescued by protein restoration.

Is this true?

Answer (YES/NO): NO